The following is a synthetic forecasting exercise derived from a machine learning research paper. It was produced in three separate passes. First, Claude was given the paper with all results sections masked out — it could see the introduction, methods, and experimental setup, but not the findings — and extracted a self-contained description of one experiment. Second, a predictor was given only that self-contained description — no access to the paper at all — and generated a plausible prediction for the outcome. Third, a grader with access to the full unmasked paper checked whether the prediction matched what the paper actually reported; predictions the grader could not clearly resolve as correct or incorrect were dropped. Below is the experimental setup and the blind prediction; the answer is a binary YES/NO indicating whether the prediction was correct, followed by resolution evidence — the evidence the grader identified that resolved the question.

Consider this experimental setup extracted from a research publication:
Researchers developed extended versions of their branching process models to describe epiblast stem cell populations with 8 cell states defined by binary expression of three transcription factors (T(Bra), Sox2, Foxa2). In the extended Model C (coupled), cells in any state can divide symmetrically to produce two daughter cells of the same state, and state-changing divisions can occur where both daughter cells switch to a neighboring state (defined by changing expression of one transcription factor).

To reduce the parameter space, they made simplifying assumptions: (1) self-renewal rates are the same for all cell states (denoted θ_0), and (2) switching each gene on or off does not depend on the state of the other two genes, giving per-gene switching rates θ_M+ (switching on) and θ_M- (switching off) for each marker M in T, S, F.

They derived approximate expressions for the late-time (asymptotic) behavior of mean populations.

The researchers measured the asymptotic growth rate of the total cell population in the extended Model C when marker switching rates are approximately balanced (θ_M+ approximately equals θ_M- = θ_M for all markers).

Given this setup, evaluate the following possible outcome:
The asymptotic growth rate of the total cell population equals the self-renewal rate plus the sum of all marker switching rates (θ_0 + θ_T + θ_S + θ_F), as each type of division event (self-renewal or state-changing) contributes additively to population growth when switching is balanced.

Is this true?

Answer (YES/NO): YES